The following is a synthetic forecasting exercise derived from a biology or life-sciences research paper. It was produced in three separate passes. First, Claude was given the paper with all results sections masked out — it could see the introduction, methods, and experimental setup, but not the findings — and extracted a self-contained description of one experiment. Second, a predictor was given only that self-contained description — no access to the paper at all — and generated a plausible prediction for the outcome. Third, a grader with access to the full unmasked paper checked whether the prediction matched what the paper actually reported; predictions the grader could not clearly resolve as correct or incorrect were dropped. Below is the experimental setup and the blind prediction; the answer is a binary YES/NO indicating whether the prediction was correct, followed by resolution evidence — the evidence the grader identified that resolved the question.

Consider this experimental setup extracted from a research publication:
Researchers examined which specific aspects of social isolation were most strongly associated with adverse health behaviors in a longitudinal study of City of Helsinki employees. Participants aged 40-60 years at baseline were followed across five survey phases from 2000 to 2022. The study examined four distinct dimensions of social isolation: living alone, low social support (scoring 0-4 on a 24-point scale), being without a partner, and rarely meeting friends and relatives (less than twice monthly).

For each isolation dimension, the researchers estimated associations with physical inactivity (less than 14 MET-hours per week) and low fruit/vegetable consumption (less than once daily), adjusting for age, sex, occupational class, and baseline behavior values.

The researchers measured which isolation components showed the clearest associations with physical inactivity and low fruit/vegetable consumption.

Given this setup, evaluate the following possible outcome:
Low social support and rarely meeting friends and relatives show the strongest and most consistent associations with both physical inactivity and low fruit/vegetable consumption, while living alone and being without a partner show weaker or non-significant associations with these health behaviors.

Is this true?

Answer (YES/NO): NO